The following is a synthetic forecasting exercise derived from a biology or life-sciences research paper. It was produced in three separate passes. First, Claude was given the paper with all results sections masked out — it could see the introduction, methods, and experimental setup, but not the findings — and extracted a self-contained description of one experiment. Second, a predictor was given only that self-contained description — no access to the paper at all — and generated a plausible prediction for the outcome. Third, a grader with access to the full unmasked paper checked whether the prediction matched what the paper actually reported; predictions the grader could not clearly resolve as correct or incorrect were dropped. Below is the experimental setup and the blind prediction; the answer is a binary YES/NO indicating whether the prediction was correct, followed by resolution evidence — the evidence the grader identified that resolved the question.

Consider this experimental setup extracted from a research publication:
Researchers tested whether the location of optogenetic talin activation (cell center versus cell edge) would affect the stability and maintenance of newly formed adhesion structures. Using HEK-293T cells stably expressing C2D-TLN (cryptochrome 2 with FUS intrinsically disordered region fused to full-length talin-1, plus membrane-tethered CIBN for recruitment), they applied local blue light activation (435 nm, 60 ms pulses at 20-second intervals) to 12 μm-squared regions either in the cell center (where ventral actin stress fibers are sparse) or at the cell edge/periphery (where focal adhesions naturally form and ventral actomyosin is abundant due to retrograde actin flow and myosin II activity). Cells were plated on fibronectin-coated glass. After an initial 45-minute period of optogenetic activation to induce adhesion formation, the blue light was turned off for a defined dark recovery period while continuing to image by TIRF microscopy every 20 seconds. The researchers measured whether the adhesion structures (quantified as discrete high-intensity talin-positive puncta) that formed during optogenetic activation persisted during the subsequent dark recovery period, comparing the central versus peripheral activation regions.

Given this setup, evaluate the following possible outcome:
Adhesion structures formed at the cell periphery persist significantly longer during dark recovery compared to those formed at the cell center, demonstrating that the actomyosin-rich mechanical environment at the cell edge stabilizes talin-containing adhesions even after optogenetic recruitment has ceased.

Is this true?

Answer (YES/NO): YES